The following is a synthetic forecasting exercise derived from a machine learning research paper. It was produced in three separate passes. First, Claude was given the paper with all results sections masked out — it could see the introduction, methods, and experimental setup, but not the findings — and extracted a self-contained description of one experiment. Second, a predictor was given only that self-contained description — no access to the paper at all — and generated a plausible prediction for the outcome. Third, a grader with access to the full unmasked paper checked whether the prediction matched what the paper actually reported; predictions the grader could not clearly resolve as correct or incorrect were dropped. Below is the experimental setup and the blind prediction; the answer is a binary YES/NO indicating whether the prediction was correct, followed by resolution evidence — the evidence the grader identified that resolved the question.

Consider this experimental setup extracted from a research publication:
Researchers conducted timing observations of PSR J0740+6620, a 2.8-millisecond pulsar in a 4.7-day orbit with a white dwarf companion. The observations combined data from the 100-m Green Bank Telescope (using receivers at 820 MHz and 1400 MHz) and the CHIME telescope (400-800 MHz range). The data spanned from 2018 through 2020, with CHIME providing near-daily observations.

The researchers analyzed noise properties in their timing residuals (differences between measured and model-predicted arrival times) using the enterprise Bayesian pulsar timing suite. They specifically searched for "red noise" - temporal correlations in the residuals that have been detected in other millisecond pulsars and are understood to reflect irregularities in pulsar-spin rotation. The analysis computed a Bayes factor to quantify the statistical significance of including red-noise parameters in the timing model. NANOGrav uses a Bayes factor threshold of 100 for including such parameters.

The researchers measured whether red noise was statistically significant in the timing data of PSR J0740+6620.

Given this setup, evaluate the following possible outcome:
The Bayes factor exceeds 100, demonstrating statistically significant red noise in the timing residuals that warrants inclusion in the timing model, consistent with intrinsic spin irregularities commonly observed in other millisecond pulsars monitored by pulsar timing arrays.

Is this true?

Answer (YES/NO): NO